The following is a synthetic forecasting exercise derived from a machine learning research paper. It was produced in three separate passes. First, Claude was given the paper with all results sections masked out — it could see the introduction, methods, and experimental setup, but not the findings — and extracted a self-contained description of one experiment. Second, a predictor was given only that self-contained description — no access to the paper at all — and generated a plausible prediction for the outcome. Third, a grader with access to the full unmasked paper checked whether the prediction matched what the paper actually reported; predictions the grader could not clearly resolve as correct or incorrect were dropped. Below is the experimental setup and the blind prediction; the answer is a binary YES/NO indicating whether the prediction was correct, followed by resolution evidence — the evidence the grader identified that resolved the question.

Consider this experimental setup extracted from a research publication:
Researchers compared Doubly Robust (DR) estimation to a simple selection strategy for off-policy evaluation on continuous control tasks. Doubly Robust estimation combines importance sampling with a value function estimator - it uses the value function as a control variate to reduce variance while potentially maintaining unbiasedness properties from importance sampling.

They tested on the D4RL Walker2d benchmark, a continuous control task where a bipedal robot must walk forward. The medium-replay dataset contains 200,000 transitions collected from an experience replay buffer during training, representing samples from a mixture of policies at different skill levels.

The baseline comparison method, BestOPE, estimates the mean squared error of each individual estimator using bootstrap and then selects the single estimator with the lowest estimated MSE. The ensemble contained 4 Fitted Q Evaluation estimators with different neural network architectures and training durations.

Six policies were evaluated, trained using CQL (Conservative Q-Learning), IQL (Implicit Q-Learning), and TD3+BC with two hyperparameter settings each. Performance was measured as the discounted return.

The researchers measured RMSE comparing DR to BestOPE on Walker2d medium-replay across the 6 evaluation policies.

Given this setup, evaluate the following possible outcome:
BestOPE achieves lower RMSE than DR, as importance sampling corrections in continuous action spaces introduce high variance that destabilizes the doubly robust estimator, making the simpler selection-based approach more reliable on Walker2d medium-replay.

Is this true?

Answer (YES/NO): NO